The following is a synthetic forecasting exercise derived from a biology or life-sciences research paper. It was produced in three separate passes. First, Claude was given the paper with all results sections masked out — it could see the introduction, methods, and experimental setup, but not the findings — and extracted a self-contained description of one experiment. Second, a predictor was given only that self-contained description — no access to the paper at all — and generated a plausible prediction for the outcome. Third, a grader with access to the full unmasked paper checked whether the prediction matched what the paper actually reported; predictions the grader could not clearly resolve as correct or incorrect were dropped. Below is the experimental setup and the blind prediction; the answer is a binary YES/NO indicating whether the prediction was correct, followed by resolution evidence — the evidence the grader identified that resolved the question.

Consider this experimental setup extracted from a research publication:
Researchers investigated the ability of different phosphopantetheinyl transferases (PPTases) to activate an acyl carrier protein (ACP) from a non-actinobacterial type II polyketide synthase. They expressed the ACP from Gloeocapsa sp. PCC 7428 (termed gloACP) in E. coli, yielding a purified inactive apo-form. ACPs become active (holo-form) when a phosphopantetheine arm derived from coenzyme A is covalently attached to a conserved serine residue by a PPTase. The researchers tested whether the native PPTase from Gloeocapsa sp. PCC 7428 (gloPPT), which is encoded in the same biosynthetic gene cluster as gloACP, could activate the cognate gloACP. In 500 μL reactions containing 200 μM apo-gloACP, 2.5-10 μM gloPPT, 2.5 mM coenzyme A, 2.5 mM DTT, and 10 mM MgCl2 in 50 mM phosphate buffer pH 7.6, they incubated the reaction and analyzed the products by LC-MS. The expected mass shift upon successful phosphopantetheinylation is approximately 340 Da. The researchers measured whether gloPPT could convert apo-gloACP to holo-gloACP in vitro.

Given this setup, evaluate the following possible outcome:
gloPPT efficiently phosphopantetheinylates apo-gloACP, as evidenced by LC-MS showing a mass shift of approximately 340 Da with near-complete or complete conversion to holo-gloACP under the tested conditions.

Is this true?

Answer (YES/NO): NO